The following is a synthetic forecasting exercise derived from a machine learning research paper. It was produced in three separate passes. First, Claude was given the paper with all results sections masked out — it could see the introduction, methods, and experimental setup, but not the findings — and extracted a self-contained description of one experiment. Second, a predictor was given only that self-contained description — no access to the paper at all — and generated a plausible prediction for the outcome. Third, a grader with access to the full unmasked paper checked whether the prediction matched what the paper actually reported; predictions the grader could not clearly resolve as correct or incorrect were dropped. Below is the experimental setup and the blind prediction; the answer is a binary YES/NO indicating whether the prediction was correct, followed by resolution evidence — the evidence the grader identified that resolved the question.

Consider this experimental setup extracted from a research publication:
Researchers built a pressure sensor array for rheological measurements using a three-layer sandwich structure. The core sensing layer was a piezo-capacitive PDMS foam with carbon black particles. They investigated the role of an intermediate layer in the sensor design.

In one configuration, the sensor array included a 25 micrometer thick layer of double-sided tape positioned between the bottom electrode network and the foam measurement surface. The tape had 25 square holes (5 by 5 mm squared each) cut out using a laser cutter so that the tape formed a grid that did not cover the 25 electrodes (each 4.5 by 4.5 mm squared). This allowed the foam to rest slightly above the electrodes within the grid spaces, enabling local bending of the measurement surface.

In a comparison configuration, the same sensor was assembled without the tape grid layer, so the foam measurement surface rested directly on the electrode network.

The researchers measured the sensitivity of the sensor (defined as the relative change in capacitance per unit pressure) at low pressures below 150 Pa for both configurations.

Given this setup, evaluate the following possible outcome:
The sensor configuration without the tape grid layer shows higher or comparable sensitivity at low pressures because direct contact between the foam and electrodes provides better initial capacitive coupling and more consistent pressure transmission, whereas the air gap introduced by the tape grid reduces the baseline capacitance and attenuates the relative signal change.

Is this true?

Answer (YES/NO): NO